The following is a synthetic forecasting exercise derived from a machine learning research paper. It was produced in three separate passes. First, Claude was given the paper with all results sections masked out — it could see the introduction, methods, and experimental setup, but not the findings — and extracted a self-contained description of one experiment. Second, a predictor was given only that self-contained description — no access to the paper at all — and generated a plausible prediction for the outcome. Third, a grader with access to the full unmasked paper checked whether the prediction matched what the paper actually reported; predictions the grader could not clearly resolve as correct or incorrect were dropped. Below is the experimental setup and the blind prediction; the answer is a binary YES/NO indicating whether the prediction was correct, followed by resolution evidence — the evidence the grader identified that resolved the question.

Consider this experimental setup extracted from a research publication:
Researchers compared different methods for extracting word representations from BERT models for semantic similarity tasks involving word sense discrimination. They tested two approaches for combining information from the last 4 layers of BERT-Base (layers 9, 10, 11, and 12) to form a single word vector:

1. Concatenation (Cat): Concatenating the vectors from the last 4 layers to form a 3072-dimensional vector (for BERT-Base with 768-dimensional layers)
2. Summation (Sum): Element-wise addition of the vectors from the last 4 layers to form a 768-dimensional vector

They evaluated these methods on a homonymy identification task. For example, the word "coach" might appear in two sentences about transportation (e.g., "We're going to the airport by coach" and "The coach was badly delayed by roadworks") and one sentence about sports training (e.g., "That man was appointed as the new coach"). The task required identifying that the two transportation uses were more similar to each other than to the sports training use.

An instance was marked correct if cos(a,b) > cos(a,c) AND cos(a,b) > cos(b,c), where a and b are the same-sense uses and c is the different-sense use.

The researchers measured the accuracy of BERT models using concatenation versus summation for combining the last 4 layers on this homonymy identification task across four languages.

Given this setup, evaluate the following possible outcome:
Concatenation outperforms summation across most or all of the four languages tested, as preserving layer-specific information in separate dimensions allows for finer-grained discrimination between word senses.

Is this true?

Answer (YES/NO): NO